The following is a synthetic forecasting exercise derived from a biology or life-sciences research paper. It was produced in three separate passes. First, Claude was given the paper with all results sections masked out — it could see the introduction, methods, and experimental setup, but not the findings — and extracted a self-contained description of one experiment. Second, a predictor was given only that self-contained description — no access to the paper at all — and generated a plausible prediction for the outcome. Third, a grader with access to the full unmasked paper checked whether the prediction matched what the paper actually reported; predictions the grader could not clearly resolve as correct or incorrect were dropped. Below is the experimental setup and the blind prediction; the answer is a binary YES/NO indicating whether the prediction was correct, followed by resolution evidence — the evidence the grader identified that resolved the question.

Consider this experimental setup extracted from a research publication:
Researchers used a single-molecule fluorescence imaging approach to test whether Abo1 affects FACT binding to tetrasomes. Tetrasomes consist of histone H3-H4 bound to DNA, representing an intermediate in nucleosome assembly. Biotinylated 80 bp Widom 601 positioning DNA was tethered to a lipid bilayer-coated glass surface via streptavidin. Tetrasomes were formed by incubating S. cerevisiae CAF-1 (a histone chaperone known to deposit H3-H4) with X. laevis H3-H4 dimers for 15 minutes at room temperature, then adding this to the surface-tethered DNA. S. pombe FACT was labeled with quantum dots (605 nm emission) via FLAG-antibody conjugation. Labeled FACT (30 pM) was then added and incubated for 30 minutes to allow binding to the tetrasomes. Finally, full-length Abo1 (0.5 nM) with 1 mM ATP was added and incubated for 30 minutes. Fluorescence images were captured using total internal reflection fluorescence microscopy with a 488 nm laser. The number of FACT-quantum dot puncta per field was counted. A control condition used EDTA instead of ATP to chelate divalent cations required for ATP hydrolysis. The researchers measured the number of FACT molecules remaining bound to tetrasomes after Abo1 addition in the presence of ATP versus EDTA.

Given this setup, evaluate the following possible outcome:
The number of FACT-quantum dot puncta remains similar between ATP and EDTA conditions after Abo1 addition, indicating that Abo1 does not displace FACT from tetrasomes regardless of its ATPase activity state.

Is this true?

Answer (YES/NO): NO